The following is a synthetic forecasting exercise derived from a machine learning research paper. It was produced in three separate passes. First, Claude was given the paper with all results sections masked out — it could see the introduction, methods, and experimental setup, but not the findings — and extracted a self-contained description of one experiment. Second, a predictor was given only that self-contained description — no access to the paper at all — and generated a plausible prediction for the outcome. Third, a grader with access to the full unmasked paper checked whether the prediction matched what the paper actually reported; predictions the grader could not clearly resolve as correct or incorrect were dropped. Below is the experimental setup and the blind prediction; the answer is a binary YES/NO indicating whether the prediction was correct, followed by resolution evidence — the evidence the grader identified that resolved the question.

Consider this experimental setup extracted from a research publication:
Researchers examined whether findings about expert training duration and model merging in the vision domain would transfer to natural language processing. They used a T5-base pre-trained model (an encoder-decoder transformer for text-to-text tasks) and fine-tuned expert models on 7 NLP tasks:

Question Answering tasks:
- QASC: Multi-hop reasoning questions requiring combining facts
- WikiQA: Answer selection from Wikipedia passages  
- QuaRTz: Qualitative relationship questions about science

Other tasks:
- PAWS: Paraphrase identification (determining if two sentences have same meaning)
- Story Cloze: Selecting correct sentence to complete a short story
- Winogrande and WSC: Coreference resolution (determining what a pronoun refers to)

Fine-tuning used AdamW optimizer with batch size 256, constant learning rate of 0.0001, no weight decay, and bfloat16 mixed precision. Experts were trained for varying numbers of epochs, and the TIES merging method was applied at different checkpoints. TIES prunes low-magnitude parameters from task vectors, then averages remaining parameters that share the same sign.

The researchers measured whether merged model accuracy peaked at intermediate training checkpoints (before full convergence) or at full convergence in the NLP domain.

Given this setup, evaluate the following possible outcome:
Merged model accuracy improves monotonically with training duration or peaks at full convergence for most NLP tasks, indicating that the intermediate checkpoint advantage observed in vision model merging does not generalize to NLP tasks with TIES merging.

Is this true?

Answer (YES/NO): NO